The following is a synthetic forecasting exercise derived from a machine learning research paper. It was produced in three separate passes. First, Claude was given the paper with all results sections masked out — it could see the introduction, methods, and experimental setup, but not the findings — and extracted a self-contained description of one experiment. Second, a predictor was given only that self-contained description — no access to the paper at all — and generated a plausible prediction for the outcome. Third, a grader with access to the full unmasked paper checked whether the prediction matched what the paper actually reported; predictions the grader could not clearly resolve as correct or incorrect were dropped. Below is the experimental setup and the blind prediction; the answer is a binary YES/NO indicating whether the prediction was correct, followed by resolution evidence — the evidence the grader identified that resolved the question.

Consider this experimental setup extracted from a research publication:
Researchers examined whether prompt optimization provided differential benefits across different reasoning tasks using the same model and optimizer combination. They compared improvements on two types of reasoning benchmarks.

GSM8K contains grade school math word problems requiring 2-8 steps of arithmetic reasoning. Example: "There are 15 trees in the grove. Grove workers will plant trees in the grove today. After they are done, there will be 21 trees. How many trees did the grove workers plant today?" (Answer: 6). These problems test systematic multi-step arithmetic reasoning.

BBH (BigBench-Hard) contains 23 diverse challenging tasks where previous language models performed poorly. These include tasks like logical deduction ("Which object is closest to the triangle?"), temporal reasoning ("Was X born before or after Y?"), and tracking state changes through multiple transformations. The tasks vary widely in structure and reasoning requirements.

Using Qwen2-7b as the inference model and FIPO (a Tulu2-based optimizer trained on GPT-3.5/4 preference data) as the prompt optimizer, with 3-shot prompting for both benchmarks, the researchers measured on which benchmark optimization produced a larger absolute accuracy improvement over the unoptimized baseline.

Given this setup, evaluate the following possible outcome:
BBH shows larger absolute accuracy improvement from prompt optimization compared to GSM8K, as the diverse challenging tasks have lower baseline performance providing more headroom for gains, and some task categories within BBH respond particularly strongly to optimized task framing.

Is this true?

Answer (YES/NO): NO